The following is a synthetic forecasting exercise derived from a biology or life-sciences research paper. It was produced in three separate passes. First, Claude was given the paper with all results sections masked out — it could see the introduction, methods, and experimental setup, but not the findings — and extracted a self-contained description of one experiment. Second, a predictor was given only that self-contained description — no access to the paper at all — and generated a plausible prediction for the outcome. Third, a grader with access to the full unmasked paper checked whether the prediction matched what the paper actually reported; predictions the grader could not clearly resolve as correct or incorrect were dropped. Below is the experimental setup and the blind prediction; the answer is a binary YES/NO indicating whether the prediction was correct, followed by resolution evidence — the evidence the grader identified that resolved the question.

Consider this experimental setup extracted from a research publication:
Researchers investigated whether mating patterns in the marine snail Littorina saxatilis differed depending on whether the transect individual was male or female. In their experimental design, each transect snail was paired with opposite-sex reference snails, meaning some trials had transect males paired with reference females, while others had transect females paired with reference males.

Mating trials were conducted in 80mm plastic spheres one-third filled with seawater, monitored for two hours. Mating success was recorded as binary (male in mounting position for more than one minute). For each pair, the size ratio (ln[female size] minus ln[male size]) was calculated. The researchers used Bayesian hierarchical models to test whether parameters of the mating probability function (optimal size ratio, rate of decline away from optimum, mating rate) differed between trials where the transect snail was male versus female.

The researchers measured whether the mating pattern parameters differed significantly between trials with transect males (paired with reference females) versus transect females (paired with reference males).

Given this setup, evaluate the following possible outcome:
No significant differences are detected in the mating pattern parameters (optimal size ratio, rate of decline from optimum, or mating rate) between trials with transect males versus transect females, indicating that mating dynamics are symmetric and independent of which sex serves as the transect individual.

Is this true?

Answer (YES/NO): NO